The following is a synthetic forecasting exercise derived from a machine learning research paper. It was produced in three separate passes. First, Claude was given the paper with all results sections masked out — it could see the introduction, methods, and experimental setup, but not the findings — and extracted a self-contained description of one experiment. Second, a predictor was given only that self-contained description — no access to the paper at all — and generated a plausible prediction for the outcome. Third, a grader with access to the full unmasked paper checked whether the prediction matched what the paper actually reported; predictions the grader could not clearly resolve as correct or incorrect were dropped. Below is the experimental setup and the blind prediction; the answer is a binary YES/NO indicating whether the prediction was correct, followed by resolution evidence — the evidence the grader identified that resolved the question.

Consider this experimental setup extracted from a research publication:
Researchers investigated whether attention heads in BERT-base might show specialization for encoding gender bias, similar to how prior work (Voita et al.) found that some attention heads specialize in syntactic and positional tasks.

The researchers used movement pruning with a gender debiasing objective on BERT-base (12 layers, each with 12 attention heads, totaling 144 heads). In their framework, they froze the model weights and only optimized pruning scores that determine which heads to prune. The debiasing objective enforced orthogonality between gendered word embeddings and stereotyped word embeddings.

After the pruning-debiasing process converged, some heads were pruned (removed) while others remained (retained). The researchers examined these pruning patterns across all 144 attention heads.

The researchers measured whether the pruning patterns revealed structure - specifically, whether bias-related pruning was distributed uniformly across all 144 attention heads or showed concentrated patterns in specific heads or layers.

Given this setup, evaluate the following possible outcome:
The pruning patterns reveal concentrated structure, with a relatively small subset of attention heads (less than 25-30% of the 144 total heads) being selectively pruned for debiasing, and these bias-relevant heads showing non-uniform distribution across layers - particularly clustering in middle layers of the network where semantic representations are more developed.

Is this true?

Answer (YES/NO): YES